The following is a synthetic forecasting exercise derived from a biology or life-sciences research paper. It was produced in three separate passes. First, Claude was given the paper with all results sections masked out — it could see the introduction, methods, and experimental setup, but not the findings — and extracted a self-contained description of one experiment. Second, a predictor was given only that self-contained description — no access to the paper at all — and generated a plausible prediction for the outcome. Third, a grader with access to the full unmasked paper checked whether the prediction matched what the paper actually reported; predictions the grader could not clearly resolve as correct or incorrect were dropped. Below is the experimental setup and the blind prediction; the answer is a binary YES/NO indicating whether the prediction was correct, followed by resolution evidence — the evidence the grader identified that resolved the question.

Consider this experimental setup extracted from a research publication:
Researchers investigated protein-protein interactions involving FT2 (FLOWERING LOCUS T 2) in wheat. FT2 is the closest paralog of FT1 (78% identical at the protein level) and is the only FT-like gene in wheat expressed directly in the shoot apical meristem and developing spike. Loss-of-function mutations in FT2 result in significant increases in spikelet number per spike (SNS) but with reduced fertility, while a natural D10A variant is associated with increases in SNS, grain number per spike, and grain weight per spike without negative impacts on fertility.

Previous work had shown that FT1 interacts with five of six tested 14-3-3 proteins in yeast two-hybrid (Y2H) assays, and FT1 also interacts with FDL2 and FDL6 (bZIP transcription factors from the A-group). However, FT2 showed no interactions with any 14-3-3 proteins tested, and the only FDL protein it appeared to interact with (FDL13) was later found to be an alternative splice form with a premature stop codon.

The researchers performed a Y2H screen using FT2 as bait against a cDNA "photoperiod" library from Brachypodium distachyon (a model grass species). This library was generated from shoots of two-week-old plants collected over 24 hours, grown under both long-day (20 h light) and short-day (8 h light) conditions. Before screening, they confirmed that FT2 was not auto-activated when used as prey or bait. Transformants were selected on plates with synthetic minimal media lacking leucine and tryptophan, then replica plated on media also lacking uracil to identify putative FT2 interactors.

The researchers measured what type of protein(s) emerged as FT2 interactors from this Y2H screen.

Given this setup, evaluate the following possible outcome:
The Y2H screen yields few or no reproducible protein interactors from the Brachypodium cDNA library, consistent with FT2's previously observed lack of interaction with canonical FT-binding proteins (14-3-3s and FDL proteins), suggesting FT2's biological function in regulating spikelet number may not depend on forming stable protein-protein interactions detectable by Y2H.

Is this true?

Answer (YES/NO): NO